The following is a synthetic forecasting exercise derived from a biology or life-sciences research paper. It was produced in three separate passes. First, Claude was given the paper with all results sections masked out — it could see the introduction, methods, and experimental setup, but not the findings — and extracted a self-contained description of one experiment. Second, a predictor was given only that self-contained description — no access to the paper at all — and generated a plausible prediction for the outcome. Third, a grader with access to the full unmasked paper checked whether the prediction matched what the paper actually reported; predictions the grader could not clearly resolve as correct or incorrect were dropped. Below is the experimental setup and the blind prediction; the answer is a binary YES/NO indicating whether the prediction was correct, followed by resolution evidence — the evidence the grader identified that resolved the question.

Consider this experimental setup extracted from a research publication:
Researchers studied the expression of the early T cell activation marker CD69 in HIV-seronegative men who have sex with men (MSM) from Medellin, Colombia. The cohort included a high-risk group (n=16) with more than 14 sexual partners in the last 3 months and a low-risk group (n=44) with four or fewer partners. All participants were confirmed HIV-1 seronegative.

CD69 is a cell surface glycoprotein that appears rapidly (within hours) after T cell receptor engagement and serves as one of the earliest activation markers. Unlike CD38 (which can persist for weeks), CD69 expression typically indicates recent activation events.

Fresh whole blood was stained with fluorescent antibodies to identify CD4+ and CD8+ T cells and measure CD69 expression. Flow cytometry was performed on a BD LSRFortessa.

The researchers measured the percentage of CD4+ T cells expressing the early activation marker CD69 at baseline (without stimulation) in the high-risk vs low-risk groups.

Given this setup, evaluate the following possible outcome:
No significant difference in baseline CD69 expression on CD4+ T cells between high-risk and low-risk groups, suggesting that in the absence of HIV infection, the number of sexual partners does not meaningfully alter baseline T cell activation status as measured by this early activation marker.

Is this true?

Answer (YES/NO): YES